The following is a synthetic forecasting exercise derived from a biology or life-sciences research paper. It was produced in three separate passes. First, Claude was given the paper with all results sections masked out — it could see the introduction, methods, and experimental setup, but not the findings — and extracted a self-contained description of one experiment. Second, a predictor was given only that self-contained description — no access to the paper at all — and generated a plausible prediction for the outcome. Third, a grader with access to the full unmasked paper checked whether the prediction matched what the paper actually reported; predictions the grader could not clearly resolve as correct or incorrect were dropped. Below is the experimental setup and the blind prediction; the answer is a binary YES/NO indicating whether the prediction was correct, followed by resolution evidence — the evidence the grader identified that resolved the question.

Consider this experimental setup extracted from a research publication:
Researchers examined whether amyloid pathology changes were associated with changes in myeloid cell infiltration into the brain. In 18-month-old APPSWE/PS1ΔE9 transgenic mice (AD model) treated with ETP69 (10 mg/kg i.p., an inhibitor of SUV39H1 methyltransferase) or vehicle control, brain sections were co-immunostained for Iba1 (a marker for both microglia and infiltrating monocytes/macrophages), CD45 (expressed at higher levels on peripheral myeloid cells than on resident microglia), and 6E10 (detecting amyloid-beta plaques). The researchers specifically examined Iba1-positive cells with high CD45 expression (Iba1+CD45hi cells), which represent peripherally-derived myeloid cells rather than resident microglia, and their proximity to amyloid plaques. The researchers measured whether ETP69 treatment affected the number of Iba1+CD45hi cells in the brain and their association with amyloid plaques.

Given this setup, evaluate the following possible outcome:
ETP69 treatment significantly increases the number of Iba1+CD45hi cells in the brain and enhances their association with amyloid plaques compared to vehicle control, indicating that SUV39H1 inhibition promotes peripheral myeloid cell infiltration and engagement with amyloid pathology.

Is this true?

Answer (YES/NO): YES